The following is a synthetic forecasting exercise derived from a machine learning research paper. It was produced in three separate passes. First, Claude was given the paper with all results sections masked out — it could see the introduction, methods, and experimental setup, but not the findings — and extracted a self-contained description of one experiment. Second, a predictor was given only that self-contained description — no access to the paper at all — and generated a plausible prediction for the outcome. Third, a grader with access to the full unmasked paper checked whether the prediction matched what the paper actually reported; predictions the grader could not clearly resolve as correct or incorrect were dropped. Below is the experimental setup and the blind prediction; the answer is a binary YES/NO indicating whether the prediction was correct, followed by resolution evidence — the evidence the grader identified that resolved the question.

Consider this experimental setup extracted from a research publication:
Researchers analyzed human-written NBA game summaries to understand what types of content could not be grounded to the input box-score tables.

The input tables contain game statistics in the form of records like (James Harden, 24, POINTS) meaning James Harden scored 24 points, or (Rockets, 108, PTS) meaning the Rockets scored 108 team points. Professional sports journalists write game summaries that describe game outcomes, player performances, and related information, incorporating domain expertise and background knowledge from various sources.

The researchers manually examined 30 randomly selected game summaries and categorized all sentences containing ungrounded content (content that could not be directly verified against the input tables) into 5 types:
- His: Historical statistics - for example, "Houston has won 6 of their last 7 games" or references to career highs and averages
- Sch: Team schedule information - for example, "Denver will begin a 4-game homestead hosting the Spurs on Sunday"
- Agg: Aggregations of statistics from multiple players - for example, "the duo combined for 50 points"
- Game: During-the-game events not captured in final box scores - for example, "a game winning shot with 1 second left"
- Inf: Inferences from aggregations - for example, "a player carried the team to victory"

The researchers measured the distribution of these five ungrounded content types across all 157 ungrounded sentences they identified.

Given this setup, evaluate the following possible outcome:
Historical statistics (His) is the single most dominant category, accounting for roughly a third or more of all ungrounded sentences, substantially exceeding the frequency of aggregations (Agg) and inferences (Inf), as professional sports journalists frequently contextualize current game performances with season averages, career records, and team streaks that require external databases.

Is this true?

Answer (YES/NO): YES